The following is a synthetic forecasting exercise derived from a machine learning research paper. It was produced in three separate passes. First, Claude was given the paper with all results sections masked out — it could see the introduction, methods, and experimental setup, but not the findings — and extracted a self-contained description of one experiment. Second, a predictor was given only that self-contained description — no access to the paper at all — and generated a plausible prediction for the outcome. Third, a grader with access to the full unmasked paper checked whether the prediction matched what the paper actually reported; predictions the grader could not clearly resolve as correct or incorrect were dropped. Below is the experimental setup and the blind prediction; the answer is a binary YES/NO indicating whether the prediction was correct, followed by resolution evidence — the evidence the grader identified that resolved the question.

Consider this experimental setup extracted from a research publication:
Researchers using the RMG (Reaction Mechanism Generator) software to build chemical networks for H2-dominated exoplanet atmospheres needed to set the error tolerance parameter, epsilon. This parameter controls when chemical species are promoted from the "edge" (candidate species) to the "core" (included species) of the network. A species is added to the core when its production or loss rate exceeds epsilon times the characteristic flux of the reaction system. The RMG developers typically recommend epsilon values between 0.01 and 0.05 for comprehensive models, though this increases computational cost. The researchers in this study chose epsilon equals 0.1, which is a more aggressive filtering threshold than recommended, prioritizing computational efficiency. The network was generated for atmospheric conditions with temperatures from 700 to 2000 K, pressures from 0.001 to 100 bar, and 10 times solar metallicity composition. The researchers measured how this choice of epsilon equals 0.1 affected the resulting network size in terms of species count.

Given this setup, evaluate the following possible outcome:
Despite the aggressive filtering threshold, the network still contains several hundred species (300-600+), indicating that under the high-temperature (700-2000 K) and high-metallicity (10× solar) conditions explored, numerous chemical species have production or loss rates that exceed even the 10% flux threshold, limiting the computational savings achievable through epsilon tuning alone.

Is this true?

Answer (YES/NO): NO